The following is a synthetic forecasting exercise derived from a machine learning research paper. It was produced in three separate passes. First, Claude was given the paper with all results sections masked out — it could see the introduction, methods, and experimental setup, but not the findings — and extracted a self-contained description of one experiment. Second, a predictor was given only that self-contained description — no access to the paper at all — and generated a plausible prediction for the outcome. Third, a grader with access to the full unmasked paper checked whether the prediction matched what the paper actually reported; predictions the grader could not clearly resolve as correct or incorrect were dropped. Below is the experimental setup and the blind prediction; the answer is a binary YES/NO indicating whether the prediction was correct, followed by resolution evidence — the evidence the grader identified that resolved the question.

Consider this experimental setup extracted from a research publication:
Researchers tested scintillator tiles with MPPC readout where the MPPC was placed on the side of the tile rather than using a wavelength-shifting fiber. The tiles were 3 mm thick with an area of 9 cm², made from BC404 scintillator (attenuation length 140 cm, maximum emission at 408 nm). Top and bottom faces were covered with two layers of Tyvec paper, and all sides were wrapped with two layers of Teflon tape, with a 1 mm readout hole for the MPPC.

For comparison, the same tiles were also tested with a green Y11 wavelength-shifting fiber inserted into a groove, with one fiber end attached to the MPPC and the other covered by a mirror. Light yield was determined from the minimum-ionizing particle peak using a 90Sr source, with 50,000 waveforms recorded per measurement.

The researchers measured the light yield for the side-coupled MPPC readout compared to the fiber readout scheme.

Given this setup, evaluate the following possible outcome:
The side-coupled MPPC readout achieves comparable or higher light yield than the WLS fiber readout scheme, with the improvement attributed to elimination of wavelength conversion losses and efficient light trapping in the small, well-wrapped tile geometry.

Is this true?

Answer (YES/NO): NO